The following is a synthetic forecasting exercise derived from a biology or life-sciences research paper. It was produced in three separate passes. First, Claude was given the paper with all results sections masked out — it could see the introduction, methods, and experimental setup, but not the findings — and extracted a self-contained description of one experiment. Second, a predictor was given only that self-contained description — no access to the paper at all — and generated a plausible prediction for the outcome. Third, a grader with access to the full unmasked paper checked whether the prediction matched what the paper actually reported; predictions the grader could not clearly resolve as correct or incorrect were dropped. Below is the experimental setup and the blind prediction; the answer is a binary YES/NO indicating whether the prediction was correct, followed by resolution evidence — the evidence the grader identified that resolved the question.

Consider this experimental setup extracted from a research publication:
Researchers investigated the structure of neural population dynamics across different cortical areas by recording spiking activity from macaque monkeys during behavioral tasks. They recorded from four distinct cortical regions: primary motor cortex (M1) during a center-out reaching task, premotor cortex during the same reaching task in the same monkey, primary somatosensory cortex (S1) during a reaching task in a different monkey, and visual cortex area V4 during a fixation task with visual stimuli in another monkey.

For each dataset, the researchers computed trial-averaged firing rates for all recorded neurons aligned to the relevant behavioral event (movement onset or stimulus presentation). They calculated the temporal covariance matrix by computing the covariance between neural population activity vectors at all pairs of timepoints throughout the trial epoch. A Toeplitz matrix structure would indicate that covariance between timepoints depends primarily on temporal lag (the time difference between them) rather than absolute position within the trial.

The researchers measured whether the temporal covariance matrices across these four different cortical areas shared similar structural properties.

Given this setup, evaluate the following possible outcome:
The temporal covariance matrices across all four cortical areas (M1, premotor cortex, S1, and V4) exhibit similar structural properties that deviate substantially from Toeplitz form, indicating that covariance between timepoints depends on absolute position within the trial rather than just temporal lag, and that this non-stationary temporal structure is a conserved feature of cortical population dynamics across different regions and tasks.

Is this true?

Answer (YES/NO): NO